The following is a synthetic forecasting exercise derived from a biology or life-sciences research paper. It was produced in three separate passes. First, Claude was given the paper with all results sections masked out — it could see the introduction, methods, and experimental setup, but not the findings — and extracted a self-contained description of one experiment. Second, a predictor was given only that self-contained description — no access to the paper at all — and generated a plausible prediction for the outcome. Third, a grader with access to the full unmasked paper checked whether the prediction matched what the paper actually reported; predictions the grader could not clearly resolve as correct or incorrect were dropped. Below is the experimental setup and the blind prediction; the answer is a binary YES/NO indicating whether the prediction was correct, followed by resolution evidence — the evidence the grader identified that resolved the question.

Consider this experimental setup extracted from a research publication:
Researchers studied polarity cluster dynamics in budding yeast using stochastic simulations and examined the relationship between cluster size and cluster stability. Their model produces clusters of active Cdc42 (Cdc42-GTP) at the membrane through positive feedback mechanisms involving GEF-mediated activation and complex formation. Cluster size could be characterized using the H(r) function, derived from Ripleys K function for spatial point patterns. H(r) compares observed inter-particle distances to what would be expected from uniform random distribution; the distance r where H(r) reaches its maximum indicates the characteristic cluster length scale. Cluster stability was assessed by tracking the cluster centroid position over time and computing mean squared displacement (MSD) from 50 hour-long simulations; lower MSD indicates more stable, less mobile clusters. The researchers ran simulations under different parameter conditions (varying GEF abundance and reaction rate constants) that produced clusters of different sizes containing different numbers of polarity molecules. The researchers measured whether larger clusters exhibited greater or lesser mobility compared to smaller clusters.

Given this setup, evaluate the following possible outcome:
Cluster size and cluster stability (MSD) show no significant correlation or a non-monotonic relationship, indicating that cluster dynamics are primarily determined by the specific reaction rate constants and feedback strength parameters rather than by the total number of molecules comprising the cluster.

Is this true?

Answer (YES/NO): YES